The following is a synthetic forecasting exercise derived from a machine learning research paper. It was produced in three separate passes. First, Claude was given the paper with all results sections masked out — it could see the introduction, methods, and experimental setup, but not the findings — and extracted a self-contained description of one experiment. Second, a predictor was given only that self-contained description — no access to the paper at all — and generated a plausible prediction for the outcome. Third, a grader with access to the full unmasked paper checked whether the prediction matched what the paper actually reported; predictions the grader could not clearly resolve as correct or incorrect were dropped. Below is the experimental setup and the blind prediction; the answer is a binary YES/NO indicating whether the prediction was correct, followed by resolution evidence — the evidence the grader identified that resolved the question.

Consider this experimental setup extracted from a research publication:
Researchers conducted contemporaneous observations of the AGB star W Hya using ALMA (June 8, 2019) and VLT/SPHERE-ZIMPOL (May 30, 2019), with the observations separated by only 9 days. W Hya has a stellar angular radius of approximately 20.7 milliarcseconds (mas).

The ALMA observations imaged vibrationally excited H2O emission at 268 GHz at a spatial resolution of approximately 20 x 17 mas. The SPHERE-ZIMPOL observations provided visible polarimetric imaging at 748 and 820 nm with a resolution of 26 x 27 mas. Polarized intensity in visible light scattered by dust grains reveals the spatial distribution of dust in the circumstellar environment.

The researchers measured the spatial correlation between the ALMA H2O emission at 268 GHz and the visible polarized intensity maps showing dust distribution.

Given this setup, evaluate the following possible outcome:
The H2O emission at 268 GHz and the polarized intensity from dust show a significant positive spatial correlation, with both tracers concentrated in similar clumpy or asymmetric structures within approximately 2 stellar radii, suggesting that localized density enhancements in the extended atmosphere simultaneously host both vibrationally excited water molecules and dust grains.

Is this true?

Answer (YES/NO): YES